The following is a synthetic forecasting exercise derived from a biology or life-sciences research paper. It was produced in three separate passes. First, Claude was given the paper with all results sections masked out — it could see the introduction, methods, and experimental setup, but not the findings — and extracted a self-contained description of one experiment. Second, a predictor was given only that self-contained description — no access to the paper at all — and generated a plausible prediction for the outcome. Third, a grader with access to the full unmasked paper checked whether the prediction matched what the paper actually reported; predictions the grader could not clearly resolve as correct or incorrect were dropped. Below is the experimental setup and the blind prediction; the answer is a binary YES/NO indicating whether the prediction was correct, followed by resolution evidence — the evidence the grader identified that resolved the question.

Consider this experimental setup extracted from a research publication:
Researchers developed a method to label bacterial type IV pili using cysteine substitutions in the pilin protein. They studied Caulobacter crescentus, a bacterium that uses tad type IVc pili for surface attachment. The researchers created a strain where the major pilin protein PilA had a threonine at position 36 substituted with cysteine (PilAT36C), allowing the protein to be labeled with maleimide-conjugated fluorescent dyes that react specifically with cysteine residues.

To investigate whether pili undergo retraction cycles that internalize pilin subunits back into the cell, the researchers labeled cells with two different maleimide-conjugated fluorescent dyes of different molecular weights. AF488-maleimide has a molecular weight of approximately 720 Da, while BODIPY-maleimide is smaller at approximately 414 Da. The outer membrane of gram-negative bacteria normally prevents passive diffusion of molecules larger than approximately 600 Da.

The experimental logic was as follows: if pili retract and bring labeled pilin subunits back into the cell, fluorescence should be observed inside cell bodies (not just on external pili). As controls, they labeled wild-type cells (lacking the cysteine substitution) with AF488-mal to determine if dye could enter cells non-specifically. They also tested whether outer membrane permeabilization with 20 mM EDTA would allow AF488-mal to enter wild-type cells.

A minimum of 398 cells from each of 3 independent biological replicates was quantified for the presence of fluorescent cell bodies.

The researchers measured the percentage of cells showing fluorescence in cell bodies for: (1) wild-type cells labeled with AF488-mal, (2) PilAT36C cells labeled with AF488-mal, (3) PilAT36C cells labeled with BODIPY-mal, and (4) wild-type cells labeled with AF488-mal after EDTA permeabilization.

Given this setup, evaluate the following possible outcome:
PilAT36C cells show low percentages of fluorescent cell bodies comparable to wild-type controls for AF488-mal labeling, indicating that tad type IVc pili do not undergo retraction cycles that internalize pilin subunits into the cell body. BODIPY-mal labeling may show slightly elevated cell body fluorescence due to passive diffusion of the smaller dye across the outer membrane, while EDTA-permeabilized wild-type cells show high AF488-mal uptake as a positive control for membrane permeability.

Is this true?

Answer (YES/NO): NO